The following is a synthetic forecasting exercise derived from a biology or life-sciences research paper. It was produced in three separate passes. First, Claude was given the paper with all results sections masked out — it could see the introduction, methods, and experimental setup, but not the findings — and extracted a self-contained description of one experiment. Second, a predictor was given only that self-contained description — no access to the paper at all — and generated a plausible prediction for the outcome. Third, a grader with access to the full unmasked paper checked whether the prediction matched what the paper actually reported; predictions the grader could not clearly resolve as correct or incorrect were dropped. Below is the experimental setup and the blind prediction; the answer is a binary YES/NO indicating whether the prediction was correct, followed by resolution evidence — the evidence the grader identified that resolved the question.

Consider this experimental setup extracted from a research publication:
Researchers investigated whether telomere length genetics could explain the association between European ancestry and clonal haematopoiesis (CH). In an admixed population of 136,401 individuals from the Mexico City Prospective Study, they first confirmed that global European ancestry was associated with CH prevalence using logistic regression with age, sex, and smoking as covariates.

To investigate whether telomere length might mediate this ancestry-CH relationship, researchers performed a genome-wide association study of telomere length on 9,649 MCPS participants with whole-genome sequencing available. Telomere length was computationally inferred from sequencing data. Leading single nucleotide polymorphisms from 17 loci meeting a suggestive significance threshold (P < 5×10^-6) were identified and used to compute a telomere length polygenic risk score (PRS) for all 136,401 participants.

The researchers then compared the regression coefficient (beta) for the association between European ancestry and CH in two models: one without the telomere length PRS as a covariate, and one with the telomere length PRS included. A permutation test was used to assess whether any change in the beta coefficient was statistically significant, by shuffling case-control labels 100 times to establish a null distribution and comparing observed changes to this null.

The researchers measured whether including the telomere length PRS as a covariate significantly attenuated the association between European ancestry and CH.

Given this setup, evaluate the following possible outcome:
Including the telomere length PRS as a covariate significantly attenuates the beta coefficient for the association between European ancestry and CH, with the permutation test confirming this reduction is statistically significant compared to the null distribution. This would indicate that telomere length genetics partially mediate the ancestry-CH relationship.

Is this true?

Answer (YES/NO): YES